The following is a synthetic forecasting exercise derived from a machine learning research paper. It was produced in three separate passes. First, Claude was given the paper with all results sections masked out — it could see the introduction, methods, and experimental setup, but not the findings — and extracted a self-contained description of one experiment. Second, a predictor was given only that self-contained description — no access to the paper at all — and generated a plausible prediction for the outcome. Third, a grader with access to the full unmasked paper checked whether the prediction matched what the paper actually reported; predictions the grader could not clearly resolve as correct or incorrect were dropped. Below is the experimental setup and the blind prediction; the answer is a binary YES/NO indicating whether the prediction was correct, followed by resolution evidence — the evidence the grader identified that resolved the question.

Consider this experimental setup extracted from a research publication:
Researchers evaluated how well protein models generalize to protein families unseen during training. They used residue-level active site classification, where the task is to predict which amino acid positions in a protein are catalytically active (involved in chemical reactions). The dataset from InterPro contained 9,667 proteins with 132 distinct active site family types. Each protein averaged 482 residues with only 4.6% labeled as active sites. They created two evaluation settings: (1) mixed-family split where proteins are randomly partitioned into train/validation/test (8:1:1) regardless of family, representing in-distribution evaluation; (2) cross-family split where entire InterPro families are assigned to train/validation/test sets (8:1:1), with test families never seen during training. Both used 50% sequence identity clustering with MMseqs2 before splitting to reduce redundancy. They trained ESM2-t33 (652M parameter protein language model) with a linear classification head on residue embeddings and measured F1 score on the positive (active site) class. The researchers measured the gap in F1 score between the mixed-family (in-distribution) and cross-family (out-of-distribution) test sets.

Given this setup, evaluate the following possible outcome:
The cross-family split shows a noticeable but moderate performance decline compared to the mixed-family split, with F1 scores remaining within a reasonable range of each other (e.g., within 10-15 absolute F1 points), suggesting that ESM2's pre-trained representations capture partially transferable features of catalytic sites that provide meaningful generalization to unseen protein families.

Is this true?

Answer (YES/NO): NO